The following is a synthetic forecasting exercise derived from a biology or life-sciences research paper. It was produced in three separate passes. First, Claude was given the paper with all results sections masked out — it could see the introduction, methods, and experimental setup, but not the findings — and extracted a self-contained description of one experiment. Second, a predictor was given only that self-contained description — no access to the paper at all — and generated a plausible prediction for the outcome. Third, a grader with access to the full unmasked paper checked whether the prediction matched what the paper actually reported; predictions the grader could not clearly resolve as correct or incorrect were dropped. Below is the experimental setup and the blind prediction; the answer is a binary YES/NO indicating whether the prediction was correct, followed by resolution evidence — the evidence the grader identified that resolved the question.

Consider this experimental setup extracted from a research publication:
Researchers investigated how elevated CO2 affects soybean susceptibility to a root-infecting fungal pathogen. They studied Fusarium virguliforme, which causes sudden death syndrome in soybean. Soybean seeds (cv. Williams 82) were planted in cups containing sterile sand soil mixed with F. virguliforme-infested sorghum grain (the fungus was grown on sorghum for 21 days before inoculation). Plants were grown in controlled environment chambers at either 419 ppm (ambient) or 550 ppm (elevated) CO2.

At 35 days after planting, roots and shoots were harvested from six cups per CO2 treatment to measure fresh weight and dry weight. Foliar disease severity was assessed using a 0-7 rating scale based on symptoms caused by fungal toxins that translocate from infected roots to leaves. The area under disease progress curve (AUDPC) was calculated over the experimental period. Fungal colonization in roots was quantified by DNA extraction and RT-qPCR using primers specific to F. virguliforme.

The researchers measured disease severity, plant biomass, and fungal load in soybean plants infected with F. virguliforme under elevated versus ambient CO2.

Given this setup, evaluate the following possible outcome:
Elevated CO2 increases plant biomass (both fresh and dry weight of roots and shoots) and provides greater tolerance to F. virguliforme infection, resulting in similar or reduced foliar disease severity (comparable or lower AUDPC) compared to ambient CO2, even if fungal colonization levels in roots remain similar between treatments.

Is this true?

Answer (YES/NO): NO